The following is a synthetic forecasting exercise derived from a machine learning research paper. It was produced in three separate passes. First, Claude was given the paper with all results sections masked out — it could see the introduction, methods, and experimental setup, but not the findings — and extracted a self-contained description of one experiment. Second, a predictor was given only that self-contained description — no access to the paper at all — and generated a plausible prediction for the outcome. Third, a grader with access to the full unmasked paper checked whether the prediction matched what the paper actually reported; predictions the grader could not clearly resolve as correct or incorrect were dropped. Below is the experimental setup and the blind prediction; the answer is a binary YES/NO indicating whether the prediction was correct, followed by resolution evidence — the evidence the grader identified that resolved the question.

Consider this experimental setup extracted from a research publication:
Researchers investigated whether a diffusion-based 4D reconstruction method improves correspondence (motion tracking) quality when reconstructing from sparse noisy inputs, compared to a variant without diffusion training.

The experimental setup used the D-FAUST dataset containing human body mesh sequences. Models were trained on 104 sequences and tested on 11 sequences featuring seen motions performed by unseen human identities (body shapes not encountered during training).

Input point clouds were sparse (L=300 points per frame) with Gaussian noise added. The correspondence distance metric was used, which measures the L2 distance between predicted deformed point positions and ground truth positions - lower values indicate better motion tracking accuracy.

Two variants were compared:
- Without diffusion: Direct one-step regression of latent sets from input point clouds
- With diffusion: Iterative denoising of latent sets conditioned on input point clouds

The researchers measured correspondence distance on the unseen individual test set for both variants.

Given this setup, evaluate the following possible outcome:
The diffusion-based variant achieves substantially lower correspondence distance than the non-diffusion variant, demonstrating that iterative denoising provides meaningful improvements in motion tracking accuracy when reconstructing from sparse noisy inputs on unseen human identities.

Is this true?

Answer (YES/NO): YES